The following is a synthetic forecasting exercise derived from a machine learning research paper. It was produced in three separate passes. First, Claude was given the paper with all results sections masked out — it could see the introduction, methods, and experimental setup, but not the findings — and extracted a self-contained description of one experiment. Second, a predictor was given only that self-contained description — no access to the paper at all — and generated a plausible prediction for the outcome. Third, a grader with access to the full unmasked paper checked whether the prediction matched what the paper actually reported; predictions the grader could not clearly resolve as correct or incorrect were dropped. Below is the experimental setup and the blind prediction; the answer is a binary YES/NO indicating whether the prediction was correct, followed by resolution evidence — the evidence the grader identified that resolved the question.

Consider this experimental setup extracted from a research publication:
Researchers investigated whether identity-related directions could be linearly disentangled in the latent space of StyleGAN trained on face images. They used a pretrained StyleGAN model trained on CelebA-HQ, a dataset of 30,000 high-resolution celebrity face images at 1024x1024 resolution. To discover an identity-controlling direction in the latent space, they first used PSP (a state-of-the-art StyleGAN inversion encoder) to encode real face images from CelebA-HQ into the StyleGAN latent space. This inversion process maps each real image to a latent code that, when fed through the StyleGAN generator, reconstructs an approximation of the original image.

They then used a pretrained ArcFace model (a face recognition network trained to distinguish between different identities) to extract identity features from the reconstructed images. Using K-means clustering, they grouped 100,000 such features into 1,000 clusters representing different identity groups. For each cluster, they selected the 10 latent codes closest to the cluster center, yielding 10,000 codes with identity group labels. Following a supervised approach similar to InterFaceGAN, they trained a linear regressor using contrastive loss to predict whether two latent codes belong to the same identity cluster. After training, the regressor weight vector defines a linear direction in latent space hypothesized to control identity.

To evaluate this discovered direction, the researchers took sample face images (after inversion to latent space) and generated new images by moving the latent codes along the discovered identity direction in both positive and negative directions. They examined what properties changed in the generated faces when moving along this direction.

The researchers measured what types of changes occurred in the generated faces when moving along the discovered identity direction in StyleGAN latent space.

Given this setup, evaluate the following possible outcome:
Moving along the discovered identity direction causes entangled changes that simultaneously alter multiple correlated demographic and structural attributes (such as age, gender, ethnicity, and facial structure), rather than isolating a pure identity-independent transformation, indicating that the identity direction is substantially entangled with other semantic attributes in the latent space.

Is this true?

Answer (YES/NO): NO